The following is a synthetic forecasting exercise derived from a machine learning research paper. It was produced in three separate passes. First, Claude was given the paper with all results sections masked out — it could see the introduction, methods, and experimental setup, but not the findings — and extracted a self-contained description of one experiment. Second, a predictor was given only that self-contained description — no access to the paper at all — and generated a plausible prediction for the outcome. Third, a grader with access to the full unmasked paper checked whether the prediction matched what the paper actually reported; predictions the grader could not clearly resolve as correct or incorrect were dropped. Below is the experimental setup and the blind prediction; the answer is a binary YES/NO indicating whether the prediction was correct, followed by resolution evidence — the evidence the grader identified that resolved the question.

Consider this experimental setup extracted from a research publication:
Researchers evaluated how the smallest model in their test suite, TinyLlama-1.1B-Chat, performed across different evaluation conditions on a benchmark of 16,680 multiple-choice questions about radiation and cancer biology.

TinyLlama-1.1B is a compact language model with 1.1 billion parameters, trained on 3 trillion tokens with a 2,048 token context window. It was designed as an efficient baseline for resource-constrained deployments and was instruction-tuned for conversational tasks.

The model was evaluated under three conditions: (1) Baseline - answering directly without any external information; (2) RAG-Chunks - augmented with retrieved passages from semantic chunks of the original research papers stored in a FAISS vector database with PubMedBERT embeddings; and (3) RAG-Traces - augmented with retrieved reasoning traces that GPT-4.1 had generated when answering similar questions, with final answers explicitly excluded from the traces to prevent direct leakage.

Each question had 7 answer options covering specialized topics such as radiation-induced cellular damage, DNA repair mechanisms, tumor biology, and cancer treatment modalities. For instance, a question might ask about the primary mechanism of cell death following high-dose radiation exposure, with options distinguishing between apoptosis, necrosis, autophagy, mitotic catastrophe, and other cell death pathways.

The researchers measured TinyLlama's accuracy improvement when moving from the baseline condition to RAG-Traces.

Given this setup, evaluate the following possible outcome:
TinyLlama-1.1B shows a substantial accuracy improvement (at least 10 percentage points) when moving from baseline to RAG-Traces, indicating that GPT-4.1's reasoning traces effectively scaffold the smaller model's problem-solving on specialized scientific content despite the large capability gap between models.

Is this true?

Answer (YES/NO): YES